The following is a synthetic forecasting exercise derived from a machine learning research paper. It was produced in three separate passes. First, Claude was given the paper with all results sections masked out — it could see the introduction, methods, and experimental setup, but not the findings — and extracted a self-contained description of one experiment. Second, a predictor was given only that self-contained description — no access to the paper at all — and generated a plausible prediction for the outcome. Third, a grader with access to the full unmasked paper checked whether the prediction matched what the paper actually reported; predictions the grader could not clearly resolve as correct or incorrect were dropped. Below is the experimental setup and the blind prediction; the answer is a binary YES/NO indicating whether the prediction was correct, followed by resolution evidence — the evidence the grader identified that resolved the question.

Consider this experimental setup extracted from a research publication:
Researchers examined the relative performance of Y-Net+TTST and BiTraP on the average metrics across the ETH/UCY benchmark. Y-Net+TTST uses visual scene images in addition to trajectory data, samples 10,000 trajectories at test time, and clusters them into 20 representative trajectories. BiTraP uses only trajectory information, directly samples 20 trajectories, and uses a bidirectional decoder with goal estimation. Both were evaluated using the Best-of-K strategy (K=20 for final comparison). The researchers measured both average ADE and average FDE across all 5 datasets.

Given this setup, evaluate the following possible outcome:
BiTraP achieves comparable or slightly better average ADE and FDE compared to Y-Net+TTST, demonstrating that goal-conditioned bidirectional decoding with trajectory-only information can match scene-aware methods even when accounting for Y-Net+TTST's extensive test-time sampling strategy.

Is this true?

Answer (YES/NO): NO